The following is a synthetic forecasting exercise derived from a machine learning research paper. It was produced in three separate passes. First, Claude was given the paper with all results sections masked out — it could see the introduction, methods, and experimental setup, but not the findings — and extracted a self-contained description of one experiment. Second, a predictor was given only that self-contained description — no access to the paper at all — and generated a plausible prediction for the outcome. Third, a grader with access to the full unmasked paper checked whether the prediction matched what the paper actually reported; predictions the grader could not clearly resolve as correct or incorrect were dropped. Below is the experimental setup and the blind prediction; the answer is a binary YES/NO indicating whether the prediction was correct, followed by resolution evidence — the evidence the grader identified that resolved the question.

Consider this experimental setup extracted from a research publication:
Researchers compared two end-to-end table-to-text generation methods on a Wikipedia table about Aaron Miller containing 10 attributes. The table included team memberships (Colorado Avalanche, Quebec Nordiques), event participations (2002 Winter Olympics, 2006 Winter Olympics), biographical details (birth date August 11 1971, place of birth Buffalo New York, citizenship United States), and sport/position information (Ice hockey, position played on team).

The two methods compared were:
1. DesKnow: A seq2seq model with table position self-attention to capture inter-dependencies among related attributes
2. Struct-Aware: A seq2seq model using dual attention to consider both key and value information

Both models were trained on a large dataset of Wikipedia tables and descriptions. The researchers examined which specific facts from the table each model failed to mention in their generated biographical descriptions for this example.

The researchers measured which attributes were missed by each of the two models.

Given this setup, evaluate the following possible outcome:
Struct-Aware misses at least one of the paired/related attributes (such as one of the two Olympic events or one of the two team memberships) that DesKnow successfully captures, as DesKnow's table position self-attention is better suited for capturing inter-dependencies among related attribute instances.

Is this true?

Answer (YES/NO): NO